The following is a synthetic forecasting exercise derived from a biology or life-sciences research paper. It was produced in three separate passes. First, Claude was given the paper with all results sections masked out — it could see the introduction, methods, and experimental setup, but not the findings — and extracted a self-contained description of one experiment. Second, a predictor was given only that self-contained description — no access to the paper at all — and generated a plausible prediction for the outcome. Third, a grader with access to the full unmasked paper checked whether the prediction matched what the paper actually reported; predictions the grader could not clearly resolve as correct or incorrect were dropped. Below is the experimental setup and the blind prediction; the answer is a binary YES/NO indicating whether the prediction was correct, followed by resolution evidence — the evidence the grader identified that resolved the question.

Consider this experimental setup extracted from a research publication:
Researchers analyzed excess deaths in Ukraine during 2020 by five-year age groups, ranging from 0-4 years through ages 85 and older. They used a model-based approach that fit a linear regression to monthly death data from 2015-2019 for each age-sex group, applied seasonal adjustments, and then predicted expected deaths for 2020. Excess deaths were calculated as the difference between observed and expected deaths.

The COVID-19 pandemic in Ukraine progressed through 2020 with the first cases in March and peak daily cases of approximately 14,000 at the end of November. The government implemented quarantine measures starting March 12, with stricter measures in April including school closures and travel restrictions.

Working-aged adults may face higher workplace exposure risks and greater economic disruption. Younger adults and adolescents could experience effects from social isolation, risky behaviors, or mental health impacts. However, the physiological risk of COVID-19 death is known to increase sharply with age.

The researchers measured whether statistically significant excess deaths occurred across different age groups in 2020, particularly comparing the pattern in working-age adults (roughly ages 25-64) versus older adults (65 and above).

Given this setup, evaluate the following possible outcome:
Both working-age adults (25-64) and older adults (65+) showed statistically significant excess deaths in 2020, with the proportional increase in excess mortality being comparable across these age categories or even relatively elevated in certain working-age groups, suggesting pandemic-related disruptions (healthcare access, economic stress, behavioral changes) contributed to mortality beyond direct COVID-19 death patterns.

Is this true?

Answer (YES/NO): NO